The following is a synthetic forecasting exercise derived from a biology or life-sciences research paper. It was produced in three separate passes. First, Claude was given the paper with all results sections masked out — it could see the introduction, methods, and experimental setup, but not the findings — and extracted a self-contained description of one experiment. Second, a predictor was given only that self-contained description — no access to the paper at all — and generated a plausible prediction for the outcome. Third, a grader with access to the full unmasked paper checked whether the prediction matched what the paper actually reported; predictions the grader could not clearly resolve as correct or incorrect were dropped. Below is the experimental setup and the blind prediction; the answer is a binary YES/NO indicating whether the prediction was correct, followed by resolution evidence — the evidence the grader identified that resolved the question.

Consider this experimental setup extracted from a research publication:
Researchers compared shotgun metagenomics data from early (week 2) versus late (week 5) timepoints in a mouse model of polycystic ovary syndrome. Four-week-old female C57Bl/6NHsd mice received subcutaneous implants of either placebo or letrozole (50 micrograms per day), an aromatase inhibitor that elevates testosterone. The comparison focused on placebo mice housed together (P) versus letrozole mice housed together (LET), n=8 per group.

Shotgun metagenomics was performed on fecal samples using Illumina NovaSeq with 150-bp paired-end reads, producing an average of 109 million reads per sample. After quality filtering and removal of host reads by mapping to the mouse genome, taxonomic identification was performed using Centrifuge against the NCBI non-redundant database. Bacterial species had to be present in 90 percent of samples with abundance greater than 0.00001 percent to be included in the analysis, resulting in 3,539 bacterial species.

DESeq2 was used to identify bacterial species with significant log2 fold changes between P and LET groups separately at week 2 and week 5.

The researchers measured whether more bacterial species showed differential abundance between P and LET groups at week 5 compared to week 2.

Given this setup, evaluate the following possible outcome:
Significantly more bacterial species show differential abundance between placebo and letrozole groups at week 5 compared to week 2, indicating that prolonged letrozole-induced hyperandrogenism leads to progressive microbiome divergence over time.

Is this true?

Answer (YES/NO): NO